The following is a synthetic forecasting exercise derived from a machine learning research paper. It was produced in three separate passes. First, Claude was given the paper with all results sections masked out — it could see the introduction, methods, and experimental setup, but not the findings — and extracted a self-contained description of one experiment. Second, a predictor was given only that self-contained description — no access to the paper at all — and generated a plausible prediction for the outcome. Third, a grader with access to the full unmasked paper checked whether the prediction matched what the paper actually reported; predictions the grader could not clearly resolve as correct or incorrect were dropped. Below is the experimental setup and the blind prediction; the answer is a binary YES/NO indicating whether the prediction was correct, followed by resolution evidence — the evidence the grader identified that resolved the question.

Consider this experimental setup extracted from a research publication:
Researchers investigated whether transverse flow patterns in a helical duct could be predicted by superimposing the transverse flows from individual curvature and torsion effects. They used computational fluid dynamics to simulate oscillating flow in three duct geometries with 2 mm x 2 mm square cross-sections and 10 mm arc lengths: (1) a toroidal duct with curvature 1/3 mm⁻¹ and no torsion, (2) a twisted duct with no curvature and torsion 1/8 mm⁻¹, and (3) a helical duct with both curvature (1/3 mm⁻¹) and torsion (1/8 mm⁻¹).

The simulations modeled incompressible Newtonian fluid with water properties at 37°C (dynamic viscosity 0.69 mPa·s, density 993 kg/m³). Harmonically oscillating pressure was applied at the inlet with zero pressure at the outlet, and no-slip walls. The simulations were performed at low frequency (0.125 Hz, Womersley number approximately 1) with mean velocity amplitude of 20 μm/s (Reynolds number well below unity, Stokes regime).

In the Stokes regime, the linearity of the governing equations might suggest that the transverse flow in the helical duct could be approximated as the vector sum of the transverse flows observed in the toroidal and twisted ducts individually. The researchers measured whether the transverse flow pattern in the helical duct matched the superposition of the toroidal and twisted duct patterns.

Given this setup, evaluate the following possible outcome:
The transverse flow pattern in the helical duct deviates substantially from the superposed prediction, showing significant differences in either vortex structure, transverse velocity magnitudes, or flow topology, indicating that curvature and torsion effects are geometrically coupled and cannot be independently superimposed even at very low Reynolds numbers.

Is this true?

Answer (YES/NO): YES